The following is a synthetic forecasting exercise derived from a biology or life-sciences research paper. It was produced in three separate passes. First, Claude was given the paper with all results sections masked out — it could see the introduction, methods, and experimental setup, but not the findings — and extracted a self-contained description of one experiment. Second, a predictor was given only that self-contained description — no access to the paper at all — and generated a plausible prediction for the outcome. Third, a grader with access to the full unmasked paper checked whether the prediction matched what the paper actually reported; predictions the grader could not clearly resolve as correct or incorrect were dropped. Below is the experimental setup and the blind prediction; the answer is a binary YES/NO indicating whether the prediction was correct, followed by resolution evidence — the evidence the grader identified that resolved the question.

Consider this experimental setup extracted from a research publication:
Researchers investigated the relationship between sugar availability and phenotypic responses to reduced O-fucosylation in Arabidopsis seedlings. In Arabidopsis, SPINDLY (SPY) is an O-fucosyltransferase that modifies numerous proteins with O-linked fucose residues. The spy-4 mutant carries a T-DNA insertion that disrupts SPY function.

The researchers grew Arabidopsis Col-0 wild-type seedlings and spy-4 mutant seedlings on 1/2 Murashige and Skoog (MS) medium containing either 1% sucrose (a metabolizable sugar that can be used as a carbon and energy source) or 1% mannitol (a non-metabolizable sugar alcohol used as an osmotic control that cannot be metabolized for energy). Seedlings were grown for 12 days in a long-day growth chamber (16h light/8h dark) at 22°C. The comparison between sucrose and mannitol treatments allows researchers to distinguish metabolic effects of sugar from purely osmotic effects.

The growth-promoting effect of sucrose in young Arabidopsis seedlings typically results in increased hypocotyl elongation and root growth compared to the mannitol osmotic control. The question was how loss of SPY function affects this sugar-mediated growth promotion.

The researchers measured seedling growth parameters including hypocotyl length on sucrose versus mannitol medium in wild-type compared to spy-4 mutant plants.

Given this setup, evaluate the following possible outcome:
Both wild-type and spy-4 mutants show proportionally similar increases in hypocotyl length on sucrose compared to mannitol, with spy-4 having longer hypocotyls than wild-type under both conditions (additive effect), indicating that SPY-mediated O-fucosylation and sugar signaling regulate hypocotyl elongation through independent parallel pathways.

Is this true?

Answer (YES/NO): NO